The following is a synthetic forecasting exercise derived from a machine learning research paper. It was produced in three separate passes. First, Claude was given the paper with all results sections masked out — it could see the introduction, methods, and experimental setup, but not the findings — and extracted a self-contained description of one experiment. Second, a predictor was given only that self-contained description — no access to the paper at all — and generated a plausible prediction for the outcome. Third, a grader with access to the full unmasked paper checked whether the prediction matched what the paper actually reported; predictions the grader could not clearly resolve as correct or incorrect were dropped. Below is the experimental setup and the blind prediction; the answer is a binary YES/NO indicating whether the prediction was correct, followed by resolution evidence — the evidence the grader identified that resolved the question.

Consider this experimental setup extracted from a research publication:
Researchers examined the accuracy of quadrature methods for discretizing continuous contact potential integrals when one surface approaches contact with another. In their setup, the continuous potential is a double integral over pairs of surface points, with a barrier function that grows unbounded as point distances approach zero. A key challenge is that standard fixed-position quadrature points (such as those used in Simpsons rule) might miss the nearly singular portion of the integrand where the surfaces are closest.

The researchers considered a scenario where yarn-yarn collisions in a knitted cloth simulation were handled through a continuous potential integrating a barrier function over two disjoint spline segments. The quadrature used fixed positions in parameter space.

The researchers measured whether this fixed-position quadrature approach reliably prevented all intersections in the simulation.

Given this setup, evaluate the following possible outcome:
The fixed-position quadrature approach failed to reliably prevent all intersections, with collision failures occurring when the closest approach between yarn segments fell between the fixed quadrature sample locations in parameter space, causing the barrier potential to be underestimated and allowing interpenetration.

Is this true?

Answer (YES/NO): YES